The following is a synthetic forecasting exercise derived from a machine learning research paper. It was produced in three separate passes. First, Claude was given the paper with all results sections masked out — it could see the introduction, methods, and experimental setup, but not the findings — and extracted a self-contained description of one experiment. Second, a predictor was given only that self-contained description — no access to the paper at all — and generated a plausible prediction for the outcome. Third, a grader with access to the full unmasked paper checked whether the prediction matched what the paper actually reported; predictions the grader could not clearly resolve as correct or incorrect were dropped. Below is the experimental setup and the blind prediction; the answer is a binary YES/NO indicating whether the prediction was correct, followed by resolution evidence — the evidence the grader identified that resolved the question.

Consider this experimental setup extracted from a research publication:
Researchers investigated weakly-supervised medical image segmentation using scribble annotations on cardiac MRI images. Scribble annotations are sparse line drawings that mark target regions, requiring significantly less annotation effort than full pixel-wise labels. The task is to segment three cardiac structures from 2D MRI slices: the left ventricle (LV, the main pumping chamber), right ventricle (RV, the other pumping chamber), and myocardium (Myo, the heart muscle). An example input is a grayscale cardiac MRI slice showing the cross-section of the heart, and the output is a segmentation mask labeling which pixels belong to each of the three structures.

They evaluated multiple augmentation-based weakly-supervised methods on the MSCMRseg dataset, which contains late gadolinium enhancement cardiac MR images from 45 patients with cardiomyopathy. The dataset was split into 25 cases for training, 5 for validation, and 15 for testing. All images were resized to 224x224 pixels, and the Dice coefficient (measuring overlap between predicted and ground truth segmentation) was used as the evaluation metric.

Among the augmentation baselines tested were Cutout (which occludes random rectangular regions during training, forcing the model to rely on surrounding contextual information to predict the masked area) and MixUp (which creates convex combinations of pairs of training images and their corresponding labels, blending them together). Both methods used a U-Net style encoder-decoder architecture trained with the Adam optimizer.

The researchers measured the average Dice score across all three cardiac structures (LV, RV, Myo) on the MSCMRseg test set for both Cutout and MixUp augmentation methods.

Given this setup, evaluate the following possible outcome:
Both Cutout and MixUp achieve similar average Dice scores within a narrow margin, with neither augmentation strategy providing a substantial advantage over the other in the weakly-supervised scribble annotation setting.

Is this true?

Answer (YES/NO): NO